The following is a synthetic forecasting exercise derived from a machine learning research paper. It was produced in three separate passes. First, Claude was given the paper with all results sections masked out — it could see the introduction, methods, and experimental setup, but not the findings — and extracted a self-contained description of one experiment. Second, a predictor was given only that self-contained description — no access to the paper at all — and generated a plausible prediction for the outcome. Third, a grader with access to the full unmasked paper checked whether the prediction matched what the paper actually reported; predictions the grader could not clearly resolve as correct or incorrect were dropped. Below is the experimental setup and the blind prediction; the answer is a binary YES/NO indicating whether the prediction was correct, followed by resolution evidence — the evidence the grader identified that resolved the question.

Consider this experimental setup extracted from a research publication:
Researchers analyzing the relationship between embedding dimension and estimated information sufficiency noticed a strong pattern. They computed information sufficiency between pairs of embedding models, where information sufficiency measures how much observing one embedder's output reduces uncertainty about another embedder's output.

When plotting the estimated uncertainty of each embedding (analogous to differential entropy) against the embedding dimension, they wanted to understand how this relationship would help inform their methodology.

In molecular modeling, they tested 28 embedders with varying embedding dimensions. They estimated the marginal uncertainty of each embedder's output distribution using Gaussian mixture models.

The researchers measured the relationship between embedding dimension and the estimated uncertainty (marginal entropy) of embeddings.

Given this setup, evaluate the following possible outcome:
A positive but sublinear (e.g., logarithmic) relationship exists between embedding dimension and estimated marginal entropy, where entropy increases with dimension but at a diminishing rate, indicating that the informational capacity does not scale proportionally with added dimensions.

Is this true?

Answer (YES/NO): NO